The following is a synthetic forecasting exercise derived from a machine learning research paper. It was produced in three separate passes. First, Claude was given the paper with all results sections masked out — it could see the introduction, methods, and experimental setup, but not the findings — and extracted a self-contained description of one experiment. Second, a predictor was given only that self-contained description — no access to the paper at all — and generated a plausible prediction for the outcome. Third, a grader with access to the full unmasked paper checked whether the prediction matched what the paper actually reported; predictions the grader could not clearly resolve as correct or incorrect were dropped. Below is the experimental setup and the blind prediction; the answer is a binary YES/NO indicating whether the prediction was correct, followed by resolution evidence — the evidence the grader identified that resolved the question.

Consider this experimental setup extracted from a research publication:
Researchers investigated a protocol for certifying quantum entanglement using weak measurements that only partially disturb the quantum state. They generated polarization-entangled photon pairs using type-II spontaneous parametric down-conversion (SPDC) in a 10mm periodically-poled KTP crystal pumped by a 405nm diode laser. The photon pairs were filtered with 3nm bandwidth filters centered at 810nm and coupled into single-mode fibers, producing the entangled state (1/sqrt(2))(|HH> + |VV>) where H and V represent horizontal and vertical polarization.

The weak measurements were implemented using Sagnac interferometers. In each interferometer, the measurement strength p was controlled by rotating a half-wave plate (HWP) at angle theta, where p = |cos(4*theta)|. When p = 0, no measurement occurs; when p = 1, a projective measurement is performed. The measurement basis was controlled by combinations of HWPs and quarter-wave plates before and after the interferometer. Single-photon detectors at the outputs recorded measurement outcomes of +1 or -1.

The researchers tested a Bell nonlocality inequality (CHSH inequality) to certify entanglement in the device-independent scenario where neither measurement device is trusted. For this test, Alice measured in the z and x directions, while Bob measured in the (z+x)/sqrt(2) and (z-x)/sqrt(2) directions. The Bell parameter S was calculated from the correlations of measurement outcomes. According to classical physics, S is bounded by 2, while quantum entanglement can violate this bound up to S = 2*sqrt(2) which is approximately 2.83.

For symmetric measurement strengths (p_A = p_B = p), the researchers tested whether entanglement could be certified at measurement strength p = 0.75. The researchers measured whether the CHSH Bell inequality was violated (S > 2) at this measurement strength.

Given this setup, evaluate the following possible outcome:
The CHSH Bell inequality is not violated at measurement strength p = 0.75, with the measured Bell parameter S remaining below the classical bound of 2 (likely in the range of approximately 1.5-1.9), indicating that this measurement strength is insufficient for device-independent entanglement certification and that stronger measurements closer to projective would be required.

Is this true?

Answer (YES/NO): YES